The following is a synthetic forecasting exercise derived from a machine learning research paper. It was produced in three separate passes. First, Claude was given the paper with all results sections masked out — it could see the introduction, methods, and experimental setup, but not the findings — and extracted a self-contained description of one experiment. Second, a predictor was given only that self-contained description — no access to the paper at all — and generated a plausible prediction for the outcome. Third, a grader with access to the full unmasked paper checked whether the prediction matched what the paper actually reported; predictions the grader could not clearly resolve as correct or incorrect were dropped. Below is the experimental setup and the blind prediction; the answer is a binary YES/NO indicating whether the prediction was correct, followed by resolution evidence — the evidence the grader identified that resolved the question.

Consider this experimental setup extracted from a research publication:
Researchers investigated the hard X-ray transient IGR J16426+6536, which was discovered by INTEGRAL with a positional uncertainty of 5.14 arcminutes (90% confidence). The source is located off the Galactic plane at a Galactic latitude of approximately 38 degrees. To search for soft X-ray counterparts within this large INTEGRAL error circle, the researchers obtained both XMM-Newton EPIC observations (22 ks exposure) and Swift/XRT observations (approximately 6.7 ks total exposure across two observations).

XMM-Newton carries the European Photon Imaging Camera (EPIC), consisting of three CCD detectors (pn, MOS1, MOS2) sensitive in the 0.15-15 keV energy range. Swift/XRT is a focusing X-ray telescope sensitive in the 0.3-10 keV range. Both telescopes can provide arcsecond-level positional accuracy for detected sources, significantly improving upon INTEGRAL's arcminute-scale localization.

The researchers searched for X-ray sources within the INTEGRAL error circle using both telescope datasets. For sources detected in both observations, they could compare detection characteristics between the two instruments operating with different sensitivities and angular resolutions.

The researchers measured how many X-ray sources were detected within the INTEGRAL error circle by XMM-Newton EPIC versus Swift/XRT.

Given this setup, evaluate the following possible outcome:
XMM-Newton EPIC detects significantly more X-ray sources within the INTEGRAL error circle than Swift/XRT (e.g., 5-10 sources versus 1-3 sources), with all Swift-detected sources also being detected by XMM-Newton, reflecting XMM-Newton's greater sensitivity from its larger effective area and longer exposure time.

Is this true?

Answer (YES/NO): NO